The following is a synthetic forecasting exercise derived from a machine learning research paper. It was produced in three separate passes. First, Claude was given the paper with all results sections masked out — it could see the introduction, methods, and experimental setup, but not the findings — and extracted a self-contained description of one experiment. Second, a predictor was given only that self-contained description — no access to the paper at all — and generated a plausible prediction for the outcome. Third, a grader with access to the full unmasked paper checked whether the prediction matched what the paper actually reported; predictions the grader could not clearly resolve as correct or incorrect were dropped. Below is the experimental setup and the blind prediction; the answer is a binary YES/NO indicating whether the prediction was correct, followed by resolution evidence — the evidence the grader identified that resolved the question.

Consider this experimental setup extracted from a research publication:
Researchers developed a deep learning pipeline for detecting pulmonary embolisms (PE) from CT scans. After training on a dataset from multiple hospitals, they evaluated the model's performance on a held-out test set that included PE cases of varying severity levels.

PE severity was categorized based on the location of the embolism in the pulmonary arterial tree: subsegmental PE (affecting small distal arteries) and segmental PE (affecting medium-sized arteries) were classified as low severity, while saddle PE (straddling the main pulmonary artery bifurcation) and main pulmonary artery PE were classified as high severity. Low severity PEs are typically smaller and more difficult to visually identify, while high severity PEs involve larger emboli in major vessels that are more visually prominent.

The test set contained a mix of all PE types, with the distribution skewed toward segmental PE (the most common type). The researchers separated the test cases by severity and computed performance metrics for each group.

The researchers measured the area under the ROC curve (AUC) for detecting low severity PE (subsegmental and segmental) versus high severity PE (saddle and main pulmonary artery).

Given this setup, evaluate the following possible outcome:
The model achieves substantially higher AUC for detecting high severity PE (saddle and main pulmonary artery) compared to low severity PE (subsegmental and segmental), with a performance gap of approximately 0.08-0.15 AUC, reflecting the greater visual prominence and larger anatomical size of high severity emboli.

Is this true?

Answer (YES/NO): YES